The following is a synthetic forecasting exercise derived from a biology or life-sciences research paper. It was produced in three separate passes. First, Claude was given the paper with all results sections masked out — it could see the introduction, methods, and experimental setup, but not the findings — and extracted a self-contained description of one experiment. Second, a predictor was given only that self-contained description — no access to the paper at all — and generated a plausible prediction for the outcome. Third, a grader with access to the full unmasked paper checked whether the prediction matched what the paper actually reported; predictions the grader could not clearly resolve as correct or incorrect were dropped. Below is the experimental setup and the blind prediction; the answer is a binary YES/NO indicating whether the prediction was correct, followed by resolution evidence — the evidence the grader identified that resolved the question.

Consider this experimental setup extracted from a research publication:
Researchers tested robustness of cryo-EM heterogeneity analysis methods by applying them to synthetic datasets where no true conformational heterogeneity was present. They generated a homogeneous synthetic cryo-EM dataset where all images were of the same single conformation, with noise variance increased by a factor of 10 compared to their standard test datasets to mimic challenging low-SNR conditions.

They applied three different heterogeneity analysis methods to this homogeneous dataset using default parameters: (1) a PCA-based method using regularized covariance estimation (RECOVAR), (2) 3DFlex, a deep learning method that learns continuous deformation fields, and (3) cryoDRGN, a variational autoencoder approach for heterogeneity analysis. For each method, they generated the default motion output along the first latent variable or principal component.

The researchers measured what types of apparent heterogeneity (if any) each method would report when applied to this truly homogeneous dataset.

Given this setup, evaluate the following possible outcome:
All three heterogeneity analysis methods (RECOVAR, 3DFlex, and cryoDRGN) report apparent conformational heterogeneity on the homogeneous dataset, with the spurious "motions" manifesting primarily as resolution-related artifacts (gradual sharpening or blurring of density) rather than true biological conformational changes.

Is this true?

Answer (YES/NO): NO